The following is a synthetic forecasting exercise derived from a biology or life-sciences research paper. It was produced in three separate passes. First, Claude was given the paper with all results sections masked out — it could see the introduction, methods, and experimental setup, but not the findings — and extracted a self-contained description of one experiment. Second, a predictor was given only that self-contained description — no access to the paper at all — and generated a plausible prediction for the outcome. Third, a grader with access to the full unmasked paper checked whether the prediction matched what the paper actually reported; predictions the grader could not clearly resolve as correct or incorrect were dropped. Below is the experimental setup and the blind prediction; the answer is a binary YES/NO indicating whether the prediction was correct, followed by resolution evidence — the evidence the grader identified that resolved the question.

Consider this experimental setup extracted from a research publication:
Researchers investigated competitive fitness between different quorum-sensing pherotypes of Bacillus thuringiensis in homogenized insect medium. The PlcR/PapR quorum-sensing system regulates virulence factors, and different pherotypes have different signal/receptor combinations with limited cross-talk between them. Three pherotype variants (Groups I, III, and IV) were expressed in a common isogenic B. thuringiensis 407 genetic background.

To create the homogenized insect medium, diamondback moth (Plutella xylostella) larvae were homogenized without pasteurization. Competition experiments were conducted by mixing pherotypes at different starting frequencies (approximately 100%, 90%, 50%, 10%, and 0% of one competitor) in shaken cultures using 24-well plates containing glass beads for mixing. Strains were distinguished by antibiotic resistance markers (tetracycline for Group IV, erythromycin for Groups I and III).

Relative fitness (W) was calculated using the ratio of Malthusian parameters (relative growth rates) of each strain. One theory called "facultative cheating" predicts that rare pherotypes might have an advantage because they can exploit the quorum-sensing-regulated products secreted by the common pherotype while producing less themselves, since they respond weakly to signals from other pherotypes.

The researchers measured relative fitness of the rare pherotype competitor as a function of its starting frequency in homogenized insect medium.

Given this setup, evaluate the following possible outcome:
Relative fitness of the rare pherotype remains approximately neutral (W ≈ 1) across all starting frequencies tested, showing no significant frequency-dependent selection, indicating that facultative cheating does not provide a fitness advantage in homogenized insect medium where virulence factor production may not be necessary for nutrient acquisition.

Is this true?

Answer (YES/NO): NO